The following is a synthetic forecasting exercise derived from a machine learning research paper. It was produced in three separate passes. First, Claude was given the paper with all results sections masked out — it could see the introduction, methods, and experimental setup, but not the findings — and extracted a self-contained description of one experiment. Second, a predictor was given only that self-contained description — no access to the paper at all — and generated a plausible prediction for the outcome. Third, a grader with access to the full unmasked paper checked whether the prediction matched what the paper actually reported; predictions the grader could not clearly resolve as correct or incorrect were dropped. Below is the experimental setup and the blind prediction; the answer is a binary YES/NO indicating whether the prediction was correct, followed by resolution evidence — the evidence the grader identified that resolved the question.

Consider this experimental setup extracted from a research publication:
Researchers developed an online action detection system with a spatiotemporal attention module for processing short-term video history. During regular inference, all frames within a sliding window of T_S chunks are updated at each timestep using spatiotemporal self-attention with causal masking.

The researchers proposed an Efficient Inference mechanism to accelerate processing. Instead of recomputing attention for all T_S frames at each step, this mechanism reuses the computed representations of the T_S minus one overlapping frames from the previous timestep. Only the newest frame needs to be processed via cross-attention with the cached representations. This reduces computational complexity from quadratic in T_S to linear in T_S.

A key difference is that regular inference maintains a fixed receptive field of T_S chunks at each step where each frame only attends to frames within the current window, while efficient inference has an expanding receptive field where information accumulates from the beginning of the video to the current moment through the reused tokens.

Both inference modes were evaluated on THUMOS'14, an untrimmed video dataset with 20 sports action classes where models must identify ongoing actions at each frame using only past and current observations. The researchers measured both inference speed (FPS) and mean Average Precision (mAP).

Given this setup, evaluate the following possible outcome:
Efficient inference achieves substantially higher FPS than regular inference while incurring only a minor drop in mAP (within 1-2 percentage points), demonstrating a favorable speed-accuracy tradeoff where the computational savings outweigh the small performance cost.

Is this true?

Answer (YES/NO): NO